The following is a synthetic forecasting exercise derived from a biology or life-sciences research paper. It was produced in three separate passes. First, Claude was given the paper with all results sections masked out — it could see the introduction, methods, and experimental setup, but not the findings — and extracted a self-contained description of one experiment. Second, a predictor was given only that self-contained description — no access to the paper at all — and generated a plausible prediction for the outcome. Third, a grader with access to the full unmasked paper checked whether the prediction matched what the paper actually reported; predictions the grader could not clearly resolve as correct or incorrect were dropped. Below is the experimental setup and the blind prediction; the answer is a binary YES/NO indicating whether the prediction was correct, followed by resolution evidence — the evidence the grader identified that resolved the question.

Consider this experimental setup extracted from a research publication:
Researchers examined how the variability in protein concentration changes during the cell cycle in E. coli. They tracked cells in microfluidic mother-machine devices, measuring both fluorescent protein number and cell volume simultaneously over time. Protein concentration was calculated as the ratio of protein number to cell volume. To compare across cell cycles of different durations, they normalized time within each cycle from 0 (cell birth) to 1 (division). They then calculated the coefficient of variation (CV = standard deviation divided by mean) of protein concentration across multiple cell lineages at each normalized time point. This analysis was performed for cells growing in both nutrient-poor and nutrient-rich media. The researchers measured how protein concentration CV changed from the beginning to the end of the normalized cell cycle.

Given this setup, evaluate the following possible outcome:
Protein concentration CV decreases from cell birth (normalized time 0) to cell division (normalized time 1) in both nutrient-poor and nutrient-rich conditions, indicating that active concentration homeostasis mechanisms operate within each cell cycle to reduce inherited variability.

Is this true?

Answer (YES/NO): NO